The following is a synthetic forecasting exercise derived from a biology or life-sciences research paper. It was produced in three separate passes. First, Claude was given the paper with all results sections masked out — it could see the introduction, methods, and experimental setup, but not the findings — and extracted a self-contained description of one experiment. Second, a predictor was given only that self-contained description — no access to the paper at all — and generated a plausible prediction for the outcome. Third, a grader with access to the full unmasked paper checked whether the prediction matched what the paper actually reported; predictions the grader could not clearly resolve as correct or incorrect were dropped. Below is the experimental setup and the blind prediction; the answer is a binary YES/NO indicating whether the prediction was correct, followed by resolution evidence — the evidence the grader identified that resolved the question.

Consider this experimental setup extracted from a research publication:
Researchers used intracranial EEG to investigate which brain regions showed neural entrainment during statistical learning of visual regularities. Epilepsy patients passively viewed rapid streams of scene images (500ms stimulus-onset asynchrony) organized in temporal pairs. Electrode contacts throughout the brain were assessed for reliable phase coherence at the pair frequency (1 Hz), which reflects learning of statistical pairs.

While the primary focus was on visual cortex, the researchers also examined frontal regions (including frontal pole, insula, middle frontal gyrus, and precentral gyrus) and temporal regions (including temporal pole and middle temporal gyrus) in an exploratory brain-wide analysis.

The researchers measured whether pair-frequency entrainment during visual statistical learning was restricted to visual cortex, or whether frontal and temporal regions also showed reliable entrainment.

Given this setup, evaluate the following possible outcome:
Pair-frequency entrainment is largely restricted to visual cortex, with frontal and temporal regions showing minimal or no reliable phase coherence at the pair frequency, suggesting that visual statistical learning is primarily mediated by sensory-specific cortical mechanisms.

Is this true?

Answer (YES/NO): NO